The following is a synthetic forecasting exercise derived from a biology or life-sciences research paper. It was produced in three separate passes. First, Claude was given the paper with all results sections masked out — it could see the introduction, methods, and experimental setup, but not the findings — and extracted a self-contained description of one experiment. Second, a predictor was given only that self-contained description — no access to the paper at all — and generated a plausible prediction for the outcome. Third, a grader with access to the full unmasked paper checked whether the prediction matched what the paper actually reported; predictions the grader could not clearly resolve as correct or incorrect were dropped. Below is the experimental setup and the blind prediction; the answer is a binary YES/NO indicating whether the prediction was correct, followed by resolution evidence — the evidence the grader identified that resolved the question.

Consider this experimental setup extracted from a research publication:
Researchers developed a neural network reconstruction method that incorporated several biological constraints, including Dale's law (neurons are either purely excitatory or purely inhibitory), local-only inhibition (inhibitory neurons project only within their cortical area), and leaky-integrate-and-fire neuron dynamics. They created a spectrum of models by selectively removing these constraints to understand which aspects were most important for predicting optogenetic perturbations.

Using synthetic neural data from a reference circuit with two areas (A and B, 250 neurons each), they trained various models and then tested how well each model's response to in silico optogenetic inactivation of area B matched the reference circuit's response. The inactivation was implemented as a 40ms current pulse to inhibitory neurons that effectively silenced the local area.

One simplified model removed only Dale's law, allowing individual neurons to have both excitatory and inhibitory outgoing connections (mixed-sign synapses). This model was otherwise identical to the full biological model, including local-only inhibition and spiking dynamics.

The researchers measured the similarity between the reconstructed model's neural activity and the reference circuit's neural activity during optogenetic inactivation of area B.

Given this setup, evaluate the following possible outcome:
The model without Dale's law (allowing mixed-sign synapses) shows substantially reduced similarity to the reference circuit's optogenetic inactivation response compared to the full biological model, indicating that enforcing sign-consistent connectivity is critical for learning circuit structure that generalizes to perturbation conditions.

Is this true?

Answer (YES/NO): YES